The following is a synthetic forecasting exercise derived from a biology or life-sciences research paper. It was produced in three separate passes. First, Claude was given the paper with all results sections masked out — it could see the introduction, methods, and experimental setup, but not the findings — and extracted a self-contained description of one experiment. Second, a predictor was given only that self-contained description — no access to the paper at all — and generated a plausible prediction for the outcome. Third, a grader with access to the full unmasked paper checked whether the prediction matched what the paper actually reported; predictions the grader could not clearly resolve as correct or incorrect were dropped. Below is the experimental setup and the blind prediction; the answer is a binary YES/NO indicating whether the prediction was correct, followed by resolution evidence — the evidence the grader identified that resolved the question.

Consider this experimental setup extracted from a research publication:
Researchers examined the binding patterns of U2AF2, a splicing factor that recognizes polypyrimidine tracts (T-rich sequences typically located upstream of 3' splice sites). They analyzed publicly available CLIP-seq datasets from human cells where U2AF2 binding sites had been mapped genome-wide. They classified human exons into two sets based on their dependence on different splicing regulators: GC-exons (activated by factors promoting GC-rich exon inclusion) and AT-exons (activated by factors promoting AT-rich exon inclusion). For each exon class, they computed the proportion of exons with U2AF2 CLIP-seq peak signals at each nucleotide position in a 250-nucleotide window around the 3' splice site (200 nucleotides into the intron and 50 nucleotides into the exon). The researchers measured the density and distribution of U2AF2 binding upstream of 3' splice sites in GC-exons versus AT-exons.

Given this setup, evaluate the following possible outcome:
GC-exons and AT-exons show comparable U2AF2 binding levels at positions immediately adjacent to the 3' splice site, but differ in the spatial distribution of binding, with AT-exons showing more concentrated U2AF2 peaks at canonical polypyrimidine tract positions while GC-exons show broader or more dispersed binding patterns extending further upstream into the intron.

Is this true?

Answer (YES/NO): NO